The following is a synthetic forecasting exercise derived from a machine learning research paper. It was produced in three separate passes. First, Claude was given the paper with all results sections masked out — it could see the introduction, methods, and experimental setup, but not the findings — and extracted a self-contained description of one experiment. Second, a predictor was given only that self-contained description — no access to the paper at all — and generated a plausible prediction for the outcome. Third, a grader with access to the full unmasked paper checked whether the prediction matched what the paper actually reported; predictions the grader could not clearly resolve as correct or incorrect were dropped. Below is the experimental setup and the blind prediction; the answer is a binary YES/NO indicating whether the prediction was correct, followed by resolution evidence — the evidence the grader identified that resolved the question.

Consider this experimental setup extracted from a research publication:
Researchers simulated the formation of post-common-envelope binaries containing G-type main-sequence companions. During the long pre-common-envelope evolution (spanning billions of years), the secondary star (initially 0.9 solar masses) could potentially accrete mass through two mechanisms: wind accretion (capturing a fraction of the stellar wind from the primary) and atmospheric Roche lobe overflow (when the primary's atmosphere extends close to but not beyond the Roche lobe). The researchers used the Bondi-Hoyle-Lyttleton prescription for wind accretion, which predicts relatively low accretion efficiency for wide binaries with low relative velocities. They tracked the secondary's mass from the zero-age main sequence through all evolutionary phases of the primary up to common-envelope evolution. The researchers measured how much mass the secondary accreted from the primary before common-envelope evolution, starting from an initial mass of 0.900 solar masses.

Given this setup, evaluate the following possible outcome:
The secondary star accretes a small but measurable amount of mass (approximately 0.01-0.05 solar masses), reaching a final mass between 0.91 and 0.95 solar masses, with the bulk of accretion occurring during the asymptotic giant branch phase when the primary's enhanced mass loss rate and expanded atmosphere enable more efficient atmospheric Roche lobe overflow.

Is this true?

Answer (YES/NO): NO